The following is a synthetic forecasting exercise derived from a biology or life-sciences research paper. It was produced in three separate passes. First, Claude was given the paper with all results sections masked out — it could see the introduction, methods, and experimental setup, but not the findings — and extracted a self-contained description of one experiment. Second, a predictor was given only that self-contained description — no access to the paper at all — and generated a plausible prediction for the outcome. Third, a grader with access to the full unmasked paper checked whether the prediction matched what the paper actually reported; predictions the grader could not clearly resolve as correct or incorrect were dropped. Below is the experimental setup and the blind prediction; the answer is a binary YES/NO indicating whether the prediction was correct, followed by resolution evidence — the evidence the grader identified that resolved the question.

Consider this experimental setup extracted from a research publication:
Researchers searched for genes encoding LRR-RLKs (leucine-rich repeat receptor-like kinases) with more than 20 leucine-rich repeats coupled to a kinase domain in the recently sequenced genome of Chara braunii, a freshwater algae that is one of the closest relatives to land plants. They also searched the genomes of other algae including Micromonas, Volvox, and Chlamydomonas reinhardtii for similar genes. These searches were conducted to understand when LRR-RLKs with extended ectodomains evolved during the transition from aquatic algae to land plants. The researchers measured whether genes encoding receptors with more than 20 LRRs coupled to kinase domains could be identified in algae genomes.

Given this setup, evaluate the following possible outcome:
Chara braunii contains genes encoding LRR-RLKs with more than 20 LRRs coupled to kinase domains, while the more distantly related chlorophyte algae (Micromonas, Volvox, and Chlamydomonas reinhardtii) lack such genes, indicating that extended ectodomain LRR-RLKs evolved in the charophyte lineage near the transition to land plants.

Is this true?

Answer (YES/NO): NO